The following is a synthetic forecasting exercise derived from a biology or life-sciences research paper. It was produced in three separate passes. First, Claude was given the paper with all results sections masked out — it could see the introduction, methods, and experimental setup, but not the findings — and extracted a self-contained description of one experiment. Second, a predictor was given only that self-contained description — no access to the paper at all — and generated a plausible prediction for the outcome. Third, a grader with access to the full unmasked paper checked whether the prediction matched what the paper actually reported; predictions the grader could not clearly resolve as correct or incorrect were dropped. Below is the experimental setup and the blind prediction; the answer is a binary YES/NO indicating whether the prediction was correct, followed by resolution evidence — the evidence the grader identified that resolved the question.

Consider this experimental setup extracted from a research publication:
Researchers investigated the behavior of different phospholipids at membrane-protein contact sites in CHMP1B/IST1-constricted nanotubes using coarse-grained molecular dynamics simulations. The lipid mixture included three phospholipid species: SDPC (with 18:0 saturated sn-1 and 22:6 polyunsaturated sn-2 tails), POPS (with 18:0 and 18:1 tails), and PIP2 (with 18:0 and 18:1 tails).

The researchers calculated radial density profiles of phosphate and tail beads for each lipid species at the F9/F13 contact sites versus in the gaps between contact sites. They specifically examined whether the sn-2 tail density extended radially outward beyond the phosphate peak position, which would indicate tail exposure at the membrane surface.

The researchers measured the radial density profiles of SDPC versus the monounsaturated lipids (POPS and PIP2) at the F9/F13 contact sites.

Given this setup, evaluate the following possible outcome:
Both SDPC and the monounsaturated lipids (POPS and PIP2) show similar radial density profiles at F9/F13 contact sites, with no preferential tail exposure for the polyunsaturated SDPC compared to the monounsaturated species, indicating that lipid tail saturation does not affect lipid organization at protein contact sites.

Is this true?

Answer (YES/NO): NO